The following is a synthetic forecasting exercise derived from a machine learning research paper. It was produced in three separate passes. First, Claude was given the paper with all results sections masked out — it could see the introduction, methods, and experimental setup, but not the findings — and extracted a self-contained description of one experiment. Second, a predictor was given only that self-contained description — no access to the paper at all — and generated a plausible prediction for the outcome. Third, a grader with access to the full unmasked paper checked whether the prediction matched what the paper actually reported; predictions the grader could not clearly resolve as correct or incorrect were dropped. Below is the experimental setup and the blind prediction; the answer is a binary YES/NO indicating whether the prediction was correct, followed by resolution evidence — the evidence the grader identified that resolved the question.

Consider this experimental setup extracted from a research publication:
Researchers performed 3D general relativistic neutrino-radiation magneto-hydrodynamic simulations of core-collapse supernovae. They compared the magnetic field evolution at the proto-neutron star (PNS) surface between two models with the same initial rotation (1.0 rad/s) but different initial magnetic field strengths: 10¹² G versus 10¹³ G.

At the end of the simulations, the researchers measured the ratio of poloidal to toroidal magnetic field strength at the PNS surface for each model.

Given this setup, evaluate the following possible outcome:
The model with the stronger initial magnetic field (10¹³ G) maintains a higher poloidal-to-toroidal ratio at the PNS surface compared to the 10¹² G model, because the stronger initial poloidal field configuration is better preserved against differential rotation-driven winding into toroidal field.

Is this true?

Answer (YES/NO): NO